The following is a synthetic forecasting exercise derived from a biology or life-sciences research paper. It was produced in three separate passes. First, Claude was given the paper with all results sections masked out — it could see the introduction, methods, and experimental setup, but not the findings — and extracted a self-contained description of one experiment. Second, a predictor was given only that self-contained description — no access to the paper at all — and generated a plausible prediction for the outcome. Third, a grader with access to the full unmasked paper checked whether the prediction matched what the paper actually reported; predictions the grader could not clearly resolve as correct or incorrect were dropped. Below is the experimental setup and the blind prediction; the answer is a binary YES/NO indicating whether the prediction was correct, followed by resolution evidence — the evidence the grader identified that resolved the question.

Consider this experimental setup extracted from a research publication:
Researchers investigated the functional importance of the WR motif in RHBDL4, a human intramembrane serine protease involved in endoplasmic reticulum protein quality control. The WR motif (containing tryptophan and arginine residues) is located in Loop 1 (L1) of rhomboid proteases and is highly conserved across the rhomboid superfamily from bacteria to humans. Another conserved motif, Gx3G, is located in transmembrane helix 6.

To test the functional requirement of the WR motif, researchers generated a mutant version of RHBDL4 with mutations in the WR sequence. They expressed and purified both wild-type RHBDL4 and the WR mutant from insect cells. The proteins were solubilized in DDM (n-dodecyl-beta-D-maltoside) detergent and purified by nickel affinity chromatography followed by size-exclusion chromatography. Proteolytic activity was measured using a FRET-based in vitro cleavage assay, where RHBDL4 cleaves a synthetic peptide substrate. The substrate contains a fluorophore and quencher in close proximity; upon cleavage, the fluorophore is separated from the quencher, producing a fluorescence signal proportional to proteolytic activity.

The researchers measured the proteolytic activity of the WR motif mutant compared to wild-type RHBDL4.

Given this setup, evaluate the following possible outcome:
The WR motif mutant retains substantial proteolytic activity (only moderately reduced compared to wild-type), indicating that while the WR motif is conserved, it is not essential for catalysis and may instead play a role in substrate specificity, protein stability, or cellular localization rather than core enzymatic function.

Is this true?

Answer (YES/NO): NO